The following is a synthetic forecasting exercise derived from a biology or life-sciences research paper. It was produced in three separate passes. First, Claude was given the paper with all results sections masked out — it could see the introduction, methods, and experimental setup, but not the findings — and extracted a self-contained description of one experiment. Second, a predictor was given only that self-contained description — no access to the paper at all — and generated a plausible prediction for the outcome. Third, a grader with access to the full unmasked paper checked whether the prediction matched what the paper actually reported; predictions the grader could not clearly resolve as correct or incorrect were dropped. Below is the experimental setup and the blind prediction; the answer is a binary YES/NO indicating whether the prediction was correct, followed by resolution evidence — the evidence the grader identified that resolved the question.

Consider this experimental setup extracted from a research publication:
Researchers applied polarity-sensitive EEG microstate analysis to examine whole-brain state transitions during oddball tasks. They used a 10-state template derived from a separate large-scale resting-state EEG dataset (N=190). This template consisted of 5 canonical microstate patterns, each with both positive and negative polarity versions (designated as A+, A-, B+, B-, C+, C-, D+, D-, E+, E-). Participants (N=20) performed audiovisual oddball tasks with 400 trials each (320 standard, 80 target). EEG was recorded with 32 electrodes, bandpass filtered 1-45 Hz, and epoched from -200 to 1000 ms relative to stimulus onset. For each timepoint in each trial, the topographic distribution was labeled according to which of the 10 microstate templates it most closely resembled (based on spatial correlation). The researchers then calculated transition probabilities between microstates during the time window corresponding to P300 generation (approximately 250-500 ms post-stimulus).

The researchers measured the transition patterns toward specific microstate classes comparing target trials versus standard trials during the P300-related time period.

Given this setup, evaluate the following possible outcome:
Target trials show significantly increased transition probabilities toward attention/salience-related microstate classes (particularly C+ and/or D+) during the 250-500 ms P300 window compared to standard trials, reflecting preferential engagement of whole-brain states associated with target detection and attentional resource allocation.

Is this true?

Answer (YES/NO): NO